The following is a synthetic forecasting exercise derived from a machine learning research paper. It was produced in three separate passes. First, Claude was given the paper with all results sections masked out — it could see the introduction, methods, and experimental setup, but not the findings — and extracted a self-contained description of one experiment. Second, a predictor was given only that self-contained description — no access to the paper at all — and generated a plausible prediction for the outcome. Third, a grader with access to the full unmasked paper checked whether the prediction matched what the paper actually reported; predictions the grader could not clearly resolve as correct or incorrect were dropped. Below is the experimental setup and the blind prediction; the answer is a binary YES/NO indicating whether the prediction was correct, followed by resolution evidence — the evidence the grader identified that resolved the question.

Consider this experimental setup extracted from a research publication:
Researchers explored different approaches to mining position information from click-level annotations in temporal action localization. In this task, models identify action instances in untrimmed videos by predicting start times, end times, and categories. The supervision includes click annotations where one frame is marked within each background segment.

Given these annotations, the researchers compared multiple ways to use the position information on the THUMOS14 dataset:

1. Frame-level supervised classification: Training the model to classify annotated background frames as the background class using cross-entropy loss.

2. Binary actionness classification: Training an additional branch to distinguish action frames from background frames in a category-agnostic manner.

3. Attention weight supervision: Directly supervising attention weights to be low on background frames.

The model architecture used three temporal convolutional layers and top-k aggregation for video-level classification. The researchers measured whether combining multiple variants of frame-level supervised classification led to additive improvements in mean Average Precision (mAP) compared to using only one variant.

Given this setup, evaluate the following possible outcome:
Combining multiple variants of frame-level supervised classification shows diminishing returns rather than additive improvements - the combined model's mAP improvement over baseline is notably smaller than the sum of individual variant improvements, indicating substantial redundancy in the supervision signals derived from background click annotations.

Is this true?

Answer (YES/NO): YES